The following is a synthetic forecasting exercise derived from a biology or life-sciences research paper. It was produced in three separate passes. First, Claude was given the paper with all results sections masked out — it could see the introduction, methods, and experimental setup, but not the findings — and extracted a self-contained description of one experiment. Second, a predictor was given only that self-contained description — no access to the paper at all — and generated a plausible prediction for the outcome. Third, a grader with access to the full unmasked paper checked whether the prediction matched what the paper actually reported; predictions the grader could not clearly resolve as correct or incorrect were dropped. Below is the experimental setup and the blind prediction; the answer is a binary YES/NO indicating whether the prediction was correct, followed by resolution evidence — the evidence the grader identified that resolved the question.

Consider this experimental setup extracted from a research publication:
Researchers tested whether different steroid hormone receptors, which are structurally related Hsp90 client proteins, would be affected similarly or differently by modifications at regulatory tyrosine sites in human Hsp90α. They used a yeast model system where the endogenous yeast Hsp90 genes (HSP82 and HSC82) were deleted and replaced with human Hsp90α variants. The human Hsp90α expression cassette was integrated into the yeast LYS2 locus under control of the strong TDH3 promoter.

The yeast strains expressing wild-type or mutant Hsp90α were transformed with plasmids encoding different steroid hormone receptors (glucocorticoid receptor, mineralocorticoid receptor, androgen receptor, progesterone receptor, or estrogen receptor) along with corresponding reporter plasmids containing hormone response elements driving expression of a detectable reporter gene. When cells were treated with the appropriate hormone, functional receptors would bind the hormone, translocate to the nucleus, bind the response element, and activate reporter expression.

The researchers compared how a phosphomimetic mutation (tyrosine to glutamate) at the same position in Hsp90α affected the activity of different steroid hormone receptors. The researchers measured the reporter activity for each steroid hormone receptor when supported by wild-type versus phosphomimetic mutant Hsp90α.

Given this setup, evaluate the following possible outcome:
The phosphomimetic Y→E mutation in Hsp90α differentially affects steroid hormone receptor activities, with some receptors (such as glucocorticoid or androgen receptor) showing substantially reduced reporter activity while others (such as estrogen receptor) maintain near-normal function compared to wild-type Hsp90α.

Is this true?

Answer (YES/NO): NO